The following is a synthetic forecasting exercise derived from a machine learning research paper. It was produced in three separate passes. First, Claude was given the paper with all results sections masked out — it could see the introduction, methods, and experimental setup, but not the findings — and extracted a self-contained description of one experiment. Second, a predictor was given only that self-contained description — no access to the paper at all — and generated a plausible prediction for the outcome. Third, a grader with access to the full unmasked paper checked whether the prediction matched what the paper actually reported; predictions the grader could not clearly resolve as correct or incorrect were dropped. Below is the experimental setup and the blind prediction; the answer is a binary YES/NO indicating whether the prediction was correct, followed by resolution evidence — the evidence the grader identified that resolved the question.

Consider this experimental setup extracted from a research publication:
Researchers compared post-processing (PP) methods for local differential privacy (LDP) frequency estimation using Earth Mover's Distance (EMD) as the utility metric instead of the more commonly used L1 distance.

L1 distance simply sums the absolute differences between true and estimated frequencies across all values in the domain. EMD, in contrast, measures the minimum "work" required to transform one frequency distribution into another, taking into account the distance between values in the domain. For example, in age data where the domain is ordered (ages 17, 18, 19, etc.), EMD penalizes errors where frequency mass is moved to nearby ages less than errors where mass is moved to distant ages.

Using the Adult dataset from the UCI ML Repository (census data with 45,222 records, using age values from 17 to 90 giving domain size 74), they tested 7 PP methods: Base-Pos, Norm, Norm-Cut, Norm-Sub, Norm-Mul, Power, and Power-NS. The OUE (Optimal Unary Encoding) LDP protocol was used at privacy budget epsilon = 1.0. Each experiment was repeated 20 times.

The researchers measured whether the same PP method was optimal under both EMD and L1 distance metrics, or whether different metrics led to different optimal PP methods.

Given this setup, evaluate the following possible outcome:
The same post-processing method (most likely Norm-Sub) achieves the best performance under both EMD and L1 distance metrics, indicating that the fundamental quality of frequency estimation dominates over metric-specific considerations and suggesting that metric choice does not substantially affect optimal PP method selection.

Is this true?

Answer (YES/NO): YES